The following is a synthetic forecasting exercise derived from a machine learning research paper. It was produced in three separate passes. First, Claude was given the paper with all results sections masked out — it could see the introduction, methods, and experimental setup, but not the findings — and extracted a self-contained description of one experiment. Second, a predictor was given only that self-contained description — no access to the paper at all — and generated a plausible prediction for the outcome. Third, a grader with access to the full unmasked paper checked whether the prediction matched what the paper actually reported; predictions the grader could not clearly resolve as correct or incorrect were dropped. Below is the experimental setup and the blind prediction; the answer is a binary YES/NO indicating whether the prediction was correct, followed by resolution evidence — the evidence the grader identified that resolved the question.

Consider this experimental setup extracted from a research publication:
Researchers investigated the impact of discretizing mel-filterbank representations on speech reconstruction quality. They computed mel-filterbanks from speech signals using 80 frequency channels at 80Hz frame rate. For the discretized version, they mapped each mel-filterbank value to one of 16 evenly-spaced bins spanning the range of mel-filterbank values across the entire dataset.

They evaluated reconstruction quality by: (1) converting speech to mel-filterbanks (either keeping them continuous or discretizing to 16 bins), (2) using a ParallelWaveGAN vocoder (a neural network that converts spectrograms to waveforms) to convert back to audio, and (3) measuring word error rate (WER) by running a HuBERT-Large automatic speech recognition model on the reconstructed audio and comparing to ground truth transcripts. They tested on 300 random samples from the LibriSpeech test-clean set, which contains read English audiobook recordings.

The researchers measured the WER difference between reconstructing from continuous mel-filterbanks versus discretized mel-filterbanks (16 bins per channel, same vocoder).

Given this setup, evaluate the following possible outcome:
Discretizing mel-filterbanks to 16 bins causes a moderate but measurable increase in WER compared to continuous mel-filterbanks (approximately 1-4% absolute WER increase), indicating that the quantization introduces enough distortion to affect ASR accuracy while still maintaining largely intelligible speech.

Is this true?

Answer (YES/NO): NO